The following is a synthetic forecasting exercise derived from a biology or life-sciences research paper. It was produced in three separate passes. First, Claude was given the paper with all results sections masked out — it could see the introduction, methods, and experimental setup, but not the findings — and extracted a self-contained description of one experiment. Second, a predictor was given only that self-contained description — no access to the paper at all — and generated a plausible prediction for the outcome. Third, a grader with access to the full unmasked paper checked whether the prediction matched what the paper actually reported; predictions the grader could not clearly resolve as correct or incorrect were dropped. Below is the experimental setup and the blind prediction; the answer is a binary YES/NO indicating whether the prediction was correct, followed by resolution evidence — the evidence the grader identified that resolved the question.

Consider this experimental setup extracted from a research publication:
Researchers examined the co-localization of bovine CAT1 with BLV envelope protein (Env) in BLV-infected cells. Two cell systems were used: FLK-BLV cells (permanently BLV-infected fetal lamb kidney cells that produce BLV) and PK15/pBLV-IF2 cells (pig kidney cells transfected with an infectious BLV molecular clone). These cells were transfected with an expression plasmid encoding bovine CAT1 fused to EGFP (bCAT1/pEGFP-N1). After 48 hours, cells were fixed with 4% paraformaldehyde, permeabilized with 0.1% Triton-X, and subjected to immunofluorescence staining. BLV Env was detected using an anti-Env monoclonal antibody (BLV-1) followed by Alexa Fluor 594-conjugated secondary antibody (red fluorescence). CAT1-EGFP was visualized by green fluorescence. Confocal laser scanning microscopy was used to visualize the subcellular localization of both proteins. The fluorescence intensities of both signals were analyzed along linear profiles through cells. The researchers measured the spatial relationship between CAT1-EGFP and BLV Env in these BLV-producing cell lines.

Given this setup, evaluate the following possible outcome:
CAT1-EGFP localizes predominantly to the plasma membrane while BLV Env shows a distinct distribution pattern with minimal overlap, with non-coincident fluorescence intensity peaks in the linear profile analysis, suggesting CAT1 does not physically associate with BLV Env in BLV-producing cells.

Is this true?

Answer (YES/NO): NO